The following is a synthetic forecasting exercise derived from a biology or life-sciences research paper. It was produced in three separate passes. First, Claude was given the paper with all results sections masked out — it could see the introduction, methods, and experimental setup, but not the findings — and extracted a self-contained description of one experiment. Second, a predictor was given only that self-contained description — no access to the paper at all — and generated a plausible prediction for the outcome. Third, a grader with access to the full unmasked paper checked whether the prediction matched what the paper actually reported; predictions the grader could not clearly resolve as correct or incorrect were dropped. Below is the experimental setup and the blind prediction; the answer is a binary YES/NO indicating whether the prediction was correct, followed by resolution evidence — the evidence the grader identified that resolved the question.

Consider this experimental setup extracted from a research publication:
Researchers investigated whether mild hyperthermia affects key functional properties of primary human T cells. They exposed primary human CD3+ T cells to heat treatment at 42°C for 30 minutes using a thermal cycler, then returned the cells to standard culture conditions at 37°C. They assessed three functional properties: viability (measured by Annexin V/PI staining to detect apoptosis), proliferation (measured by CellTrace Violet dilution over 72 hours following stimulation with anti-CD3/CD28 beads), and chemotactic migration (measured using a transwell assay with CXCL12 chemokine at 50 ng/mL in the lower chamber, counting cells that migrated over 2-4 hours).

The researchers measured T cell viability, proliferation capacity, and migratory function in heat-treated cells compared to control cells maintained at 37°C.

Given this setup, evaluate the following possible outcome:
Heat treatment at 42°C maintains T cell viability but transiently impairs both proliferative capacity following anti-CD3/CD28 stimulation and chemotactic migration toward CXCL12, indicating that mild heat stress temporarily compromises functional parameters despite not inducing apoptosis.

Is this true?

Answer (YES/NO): NO